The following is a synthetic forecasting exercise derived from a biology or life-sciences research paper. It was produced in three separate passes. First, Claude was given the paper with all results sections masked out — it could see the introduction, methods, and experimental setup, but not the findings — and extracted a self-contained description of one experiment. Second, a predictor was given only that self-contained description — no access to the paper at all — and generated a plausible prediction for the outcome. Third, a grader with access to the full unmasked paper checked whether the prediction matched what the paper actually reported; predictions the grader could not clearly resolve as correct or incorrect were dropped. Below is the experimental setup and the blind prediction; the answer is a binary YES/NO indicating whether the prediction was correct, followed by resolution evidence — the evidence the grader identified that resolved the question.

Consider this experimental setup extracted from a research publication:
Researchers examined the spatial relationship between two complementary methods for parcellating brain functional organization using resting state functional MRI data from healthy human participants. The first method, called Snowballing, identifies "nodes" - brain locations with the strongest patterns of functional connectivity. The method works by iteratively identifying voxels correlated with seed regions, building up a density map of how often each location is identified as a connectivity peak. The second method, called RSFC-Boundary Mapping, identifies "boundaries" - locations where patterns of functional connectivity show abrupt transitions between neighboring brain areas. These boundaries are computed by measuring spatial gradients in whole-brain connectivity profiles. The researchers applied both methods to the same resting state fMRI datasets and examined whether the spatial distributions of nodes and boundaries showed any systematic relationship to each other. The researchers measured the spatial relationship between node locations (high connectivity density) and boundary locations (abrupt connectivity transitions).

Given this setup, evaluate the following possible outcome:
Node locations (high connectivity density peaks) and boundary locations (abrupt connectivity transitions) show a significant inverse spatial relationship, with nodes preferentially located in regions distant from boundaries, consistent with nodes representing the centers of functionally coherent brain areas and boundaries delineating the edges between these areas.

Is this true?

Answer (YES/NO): YES